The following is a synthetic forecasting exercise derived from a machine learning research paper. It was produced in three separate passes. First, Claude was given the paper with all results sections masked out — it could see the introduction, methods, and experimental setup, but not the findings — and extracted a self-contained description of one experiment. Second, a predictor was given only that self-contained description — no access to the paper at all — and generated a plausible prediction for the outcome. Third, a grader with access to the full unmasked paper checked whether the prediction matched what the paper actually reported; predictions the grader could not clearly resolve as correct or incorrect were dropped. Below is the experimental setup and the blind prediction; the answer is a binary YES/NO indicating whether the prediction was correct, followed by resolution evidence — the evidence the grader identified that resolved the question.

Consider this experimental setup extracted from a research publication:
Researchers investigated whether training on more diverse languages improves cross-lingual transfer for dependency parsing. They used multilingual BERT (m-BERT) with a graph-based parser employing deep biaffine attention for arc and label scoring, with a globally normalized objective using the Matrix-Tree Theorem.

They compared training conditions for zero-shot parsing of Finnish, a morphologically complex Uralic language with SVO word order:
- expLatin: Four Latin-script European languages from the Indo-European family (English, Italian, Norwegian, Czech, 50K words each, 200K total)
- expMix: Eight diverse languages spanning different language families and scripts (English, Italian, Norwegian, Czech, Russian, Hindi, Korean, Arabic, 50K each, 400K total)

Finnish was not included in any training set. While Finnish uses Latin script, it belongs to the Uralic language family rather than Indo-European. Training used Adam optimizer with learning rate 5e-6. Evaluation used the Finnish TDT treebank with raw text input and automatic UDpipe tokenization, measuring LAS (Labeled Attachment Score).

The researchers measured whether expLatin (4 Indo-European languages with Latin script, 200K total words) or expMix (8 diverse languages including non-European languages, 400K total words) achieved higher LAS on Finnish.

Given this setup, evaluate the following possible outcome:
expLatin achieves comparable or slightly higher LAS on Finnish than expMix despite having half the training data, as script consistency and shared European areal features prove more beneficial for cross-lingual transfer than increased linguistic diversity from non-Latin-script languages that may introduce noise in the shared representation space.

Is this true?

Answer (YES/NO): NO